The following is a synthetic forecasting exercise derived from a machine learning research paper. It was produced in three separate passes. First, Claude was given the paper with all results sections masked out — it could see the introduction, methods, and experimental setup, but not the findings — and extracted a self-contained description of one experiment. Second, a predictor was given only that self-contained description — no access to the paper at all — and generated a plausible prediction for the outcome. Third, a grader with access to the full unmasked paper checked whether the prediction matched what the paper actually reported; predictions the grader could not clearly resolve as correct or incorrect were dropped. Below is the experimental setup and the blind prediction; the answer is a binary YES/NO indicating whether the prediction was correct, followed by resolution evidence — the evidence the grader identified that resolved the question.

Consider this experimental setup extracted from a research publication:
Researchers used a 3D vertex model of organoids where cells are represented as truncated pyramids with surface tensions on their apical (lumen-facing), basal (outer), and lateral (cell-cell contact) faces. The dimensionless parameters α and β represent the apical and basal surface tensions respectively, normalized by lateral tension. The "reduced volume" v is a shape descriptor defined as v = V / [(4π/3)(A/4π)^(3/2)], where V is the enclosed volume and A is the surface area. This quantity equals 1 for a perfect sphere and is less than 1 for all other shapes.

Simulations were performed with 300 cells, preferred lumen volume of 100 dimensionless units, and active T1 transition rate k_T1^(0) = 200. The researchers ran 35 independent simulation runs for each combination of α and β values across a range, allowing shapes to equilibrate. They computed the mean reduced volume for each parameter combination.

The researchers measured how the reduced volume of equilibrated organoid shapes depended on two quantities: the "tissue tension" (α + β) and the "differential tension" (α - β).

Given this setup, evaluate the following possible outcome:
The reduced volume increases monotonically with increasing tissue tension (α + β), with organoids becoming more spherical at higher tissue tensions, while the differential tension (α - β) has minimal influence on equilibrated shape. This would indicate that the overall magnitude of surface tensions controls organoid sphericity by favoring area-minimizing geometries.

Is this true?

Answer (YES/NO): YES